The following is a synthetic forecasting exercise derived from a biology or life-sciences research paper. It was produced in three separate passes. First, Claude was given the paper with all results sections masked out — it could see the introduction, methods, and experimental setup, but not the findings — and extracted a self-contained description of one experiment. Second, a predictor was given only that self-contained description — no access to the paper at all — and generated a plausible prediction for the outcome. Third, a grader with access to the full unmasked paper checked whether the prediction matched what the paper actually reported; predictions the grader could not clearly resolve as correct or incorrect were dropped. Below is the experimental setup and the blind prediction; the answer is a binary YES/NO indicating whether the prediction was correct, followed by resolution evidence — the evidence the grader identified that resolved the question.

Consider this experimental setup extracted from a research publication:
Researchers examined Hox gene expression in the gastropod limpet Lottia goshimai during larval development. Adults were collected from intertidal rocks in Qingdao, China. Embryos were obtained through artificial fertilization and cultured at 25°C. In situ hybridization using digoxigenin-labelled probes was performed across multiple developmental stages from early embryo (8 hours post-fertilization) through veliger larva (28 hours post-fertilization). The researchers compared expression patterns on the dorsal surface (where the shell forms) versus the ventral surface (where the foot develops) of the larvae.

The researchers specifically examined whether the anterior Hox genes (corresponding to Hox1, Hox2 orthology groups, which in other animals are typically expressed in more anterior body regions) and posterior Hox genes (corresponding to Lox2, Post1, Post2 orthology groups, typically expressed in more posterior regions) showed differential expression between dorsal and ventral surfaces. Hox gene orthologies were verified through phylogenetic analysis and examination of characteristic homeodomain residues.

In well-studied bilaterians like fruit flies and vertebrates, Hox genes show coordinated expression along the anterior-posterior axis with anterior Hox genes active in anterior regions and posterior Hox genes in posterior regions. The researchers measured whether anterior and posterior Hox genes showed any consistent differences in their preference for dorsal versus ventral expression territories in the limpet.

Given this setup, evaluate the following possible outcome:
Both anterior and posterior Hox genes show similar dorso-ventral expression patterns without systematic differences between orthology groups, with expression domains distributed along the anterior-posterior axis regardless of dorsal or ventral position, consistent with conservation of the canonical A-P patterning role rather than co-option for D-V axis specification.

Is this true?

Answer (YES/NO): NO